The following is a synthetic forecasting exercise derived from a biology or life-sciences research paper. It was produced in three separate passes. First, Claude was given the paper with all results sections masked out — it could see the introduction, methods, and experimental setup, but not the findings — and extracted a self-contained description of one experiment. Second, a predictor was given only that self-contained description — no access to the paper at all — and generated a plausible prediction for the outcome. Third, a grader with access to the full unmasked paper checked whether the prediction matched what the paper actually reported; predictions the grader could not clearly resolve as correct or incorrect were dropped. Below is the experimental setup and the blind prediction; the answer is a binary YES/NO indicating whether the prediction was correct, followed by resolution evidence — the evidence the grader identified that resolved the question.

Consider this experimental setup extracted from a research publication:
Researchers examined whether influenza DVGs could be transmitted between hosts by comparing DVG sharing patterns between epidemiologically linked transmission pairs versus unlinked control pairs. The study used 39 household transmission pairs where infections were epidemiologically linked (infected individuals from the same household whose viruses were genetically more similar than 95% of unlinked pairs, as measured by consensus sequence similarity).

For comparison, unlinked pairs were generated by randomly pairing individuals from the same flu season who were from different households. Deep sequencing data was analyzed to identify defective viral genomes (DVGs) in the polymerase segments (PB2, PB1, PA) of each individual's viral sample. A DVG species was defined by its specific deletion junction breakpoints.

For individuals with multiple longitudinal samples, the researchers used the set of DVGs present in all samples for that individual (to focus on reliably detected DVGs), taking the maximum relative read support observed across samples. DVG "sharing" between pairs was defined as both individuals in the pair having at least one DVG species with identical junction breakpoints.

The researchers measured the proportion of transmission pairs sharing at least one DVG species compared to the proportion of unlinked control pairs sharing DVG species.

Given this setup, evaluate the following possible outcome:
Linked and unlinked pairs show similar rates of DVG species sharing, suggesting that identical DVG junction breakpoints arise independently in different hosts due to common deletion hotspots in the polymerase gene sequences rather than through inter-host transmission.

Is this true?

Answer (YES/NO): NO